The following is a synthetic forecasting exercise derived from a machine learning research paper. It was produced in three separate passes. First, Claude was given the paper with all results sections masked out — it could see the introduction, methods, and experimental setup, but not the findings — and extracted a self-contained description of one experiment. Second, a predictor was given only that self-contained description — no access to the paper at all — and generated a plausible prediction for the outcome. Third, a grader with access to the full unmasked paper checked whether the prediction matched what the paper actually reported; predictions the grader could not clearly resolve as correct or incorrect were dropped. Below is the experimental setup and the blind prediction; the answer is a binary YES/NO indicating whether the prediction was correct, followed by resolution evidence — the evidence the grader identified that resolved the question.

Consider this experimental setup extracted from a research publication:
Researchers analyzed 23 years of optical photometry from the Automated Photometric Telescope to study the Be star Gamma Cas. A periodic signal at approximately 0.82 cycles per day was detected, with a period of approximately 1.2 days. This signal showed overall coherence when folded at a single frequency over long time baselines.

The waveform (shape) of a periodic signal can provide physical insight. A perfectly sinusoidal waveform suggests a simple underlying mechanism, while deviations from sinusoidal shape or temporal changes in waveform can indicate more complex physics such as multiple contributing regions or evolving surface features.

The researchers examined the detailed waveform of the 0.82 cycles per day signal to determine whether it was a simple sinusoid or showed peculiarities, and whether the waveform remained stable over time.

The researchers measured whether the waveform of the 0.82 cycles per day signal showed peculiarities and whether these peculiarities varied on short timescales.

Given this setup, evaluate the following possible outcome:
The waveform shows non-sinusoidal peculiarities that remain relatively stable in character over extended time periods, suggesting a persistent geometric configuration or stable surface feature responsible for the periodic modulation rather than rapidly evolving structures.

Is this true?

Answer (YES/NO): NO